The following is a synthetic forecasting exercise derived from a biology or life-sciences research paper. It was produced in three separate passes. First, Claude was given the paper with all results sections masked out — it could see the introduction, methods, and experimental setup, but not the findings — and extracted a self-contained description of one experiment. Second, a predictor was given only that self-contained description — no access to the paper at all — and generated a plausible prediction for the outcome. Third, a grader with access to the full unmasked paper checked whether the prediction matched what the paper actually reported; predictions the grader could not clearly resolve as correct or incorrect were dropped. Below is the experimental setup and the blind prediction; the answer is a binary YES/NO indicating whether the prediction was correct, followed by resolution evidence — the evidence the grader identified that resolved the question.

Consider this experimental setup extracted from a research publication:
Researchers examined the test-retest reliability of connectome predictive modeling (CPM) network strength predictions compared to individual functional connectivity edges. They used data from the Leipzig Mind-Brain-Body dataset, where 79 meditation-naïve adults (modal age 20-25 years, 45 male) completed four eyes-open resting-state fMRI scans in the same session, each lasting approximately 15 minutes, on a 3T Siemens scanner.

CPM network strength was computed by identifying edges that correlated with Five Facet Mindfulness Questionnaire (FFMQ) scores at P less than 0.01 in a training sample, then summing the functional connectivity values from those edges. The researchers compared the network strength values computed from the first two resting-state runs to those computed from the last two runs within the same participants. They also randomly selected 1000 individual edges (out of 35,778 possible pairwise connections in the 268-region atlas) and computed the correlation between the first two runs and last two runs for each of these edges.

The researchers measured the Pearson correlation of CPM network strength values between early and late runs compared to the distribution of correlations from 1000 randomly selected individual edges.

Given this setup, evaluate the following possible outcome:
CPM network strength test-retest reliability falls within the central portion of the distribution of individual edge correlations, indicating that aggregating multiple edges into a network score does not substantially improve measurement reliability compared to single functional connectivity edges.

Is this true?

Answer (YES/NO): YES